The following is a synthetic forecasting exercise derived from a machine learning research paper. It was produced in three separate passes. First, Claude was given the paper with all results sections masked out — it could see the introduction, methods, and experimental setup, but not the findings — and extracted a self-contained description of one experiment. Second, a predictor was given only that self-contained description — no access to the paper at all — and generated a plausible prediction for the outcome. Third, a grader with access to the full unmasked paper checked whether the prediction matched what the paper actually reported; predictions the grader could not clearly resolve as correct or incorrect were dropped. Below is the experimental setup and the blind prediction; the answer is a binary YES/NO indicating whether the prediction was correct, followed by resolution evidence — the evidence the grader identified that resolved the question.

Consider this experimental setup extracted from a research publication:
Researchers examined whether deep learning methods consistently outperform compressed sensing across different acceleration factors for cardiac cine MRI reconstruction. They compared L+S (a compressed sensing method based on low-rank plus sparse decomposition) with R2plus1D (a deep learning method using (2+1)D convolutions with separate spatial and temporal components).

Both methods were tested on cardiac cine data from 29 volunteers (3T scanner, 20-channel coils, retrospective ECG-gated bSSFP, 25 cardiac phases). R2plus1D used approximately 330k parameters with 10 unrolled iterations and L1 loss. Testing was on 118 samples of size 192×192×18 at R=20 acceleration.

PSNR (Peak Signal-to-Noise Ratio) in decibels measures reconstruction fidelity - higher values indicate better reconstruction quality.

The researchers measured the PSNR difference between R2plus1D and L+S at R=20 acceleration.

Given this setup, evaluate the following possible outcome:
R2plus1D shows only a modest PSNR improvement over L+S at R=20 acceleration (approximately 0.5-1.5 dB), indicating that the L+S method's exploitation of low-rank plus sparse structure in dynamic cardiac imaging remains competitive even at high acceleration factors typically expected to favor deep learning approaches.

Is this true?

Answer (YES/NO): NO